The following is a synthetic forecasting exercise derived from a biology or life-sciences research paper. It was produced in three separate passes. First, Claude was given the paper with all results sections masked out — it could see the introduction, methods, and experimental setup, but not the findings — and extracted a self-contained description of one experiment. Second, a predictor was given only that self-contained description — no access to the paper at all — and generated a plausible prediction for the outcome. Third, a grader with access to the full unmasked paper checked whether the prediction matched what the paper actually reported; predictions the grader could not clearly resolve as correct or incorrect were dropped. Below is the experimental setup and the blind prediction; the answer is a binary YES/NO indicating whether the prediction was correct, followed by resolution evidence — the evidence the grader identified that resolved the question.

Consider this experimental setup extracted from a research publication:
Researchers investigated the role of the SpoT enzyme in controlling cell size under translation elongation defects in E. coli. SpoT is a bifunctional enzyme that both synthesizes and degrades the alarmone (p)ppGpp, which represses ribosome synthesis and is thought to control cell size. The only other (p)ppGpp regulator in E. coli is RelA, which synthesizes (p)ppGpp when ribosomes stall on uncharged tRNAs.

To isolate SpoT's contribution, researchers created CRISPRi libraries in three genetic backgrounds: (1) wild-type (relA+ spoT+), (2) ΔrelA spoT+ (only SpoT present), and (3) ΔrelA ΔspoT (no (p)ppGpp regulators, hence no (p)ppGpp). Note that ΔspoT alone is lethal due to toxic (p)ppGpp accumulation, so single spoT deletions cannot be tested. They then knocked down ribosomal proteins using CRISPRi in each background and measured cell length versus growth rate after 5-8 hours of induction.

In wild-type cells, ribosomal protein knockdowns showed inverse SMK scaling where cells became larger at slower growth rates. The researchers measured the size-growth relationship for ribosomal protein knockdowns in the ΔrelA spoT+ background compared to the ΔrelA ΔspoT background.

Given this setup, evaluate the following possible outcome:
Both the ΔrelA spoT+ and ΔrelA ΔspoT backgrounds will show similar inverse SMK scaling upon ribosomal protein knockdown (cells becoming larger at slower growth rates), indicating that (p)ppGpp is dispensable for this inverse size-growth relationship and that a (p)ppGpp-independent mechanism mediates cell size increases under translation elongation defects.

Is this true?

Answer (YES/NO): NO